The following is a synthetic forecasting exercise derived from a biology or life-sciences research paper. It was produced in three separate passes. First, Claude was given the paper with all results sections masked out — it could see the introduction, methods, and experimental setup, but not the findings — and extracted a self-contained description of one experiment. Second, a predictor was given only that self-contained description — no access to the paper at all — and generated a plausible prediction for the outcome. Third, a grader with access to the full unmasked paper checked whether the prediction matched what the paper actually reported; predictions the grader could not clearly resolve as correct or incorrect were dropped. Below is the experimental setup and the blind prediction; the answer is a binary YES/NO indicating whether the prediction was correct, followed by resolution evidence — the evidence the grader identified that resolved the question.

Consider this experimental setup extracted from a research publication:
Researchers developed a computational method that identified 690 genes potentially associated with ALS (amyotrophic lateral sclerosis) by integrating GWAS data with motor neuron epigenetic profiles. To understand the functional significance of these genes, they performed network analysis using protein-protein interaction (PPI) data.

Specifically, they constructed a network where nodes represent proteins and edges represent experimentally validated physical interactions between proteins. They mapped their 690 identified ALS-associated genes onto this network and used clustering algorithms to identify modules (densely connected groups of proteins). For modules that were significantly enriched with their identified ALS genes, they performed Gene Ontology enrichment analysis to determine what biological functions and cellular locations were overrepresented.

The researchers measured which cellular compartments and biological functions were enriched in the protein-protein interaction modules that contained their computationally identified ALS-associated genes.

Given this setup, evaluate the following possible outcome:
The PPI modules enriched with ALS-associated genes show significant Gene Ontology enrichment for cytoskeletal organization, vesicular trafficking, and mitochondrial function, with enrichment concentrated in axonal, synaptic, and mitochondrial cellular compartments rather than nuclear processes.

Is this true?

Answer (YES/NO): NO